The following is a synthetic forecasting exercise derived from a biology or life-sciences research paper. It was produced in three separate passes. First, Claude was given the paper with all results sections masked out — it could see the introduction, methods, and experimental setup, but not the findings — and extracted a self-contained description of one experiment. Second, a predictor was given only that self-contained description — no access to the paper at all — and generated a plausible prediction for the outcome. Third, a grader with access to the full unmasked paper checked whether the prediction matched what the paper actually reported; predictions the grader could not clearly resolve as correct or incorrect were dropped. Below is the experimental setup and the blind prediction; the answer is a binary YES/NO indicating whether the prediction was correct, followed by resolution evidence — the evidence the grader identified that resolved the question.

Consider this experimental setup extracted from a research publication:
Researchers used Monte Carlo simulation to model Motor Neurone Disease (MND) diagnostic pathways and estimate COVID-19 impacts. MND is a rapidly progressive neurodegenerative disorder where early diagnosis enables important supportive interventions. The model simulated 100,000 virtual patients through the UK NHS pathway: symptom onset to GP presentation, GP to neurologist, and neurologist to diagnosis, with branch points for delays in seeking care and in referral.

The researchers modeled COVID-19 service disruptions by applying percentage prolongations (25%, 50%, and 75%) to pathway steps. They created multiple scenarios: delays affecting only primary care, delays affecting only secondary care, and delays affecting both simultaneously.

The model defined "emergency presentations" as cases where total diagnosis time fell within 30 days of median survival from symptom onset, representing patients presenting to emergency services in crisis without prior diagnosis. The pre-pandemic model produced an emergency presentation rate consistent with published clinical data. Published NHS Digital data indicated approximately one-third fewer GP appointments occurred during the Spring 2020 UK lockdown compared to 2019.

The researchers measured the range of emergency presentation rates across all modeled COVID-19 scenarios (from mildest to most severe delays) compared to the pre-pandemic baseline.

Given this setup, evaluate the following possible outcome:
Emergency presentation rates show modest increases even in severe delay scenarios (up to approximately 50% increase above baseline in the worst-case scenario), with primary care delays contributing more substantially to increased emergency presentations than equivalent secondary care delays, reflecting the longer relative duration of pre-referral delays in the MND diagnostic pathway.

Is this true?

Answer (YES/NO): NO